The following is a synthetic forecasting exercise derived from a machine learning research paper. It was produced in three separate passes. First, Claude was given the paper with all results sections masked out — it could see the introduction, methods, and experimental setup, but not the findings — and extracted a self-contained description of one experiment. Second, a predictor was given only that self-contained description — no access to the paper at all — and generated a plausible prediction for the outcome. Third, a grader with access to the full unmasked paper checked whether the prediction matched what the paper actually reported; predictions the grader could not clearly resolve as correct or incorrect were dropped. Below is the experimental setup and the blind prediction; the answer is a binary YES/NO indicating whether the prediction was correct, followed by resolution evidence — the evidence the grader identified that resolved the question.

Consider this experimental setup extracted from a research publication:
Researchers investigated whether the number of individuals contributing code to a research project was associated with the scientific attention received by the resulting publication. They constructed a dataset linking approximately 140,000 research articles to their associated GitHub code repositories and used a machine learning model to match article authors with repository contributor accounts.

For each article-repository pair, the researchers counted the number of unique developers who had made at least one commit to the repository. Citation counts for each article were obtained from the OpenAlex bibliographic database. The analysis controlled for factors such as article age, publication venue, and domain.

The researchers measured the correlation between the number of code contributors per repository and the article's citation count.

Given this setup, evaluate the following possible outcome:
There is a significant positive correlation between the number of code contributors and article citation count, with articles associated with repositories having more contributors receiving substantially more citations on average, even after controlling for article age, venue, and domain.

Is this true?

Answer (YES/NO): NO